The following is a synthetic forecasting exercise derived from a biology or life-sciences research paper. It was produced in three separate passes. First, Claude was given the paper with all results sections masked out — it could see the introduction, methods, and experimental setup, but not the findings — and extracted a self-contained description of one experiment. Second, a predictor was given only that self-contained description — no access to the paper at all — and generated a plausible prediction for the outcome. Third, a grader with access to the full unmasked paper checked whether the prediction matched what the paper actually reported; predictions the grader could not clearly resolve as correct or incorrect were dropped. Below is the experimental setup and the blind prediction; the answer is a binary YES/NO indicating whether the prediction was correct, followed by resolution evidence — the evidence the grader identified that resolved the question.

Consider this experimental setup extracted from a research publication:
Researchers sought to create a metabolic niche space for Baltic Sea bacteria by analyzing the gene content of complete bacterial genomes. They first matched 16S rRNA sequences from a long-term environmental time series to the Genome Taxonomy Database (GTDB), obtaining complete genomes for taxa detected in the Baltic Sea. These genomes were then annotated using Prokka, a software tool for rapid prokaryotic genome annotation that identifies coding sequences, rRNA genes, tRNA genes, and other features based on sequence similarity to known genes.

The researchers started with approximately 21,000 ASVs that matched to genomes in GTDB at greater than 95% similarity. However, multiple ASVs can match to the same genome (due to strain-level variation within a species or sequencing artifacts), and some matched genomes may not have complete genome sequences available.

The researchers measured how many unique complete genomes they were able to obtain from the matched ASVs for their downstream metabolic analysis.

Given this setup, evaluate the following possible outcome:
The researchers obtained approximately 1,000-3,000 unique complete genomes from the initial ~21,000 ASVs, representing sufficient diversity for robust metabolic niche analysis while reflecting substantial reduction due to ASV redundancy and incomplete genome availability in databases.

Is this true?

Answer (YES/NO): NO